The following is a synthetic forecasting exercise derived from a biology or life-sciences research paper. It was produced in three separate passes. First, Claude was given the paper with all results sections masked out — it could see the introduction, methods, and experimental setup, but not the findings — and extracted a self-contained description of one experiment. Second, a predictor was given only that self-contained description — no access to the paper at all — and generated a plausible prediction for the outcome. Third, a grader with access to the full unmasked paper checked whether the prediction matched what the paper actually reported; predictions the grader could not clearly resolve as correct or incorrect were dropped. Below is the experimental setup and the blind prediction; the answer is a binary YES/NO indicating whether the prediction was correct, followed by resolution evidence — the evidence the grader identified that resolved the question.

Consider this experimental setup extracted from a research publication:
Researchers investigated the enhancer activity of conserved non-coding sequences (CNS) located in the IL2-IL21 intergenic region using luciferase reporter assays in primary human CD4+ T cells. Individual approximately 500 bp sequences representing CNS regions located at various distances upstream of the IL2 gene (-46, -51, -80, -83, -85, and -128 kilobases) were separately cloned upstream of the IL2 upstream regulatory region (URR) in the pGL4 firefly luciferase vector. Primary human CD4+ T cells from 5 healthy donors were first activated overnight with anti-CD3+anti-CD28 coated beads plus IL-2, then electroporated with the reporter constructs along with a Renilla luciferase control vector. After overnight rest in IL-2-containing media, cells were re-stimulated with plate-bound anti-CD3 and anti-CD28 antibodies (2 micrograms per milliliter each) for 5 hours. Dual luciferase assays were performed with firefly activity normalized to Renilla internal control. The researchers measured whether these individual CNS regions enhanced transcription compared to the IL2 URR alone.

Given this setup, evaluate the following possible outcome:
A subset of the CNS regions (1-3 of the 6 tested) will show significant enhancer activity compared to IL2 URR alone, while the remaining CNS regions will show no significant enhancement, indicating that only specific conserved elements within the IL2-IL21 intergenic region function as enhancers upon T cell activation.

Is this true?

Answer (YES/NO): NO